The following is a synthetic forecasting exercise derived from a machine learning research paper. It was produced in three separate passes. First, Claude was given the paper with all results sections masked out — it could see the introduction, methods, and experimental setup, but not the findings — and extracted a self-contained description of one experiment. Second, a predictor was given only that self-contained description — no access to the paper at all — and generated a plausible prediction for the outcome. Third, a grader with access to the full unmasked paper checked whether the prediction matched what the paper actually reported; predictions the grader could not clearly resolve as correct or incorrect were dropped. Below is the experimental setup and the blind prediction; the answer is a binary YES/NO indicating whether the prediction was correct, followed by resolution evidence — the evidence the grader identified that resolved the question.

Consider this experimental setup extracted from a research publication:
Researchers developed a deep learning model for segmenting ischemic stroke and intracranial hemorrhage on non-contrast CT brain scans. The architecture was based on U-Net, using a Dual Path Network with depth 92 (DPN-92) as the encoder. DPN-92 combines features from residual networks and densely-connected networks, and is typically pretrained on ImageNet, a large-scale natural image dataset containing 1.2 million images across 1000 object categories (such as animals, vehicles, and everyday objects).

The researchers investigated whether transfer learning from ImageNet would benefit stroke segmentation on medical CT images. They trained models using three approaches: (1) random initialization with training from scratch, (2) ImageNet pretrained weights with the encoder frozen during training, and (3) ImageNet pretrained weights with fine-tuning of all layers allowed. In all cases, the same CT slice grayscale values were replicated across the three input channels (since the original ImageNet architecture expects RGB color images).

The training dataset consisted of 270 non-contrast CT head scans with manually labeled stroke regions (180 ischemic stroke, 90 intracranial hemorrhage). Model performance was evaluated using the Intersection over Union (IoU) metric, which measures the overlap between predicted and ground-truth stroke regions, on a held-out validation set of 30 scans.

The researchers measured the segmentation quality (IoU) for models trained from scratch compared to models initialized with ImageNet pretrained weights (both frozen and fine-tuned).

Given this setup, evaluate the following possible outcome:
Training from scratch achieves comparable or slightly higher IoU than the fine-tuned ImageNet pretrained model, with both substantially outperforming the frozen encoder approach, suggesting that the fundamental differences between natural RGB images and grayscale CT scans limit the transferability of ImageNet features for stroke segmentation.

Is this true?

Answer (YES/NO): NO